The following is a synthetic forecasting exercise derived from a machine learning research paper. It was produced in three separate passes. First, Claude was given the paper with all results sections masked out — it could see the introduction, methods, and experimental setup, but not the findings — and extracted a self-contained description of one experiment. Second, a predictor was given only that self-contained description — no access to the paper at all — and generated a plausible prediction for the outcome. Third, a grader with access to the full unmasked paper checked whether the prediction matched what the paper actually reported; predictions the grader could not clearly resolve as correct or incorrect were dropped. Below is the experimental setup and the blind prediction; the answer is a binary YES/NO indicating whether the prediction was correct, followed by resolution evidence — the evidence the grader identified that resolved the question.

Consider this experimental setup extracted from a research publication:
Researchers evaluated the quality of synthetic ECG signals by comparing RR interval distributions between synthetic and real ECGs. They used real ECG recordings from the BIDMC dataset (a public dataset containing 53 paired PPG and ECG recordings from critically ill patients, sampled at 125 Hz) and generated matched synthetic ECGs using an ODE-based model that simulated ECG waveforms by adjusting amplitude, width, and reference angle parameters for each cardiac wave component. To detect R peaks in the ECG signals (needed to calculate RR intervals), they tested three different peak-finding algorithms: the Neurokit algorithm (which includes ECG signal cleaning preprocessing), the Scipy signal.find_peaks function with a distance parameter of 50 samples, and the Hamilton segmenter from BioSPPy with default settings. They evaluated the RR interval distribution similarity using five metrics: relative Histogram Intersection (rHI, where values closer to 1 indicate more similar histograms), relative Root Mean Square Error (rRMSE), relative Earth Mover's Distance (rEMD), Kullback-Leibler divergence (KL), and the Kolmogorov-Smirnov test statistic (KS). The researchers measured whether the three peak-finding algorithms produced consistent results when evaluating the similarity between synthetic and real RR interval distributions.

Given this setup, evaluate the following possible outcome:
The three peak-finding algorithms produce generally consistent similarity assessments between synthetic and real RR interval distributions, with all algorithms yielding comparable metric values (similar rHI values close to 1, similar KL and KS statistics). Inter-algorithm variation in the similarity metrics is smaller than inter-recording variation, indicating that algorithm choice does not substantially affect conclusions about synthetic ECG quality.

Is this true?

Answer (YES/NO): YES